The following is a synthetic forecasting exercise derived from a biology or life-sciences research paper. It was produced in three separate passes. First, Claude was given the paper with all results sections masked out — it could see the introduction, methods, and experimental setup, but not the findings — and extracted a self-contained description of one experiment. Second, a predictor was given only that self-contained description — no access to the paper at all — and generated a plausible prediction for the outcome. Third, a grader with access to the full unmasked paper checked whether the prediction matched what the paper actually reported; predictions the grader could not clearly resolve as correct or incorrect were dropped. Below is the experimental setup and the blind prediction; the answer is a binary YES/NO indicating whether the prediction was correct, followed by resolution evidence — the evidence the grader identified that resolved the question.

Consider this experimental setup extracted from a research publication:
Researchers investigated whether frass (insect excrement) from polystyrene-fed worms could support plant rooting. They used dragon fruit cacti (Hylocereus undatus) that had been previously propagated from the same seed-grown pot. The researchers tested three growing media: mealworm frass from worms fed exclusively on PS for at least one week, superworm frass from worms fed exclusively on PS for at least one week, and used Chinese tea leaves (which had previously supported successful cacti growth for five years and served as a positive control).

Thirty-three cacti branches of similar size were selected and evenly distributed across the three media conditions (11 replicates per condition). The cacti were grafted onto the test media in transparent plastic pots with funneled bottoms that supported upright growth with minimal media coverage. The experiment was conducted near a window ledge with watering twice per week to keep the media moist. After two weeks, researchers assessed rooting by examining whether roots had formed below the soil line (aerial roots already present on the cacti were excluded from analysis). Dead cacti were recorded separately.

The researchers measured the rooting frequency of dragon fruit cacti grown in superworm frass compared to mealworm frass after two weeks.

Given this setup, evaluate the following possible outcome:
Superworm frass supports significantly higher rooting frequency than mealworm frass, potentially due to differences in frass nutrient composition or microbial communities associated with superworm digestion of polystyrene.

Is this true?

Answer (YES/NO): NO